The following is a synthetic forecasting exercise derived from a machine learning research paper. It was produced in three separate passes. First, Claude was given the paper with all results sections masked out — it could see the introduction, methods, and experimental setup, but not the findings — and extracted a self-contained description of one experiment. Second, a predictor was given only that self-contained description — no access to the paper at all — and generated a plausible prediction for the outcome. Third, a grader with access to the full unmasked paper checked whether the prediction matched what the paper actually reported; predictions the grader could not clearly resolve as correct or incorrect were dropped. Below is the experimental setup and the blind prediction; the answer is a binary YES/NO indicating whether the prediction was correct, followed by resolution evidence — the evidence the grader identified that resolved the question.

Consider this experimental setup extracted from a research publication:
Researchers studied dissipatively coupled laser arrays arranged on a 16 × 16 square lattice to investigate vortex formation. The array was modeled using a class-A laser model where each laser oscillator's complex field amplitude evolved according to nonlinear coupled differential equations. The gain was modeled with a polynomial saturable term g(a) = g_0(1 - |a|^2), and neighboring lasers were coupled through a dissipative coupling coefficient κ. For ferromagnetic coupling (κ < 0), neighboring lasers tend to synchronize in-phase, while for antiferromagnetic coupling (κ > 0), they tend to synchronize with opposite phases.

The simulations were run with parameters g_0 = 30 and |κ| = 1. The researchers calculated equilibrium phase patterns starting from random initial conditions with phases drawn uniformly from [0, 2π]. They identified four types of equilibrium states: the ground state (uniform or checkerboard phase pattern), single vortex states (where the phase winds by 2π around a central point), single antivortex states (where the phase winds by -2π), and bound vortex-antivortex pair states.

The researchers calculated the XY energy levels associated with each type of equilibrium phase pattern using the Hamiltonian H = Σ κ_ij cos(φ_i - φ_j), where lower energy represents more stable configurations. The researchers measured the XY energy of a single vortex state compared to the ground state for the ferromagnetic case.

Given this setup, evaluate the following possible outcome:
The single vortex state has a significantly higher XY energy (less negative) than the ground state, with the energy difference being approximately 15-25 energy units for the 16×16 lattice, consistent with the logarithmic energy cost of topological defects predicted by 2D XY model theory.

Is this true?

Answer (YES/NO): NO